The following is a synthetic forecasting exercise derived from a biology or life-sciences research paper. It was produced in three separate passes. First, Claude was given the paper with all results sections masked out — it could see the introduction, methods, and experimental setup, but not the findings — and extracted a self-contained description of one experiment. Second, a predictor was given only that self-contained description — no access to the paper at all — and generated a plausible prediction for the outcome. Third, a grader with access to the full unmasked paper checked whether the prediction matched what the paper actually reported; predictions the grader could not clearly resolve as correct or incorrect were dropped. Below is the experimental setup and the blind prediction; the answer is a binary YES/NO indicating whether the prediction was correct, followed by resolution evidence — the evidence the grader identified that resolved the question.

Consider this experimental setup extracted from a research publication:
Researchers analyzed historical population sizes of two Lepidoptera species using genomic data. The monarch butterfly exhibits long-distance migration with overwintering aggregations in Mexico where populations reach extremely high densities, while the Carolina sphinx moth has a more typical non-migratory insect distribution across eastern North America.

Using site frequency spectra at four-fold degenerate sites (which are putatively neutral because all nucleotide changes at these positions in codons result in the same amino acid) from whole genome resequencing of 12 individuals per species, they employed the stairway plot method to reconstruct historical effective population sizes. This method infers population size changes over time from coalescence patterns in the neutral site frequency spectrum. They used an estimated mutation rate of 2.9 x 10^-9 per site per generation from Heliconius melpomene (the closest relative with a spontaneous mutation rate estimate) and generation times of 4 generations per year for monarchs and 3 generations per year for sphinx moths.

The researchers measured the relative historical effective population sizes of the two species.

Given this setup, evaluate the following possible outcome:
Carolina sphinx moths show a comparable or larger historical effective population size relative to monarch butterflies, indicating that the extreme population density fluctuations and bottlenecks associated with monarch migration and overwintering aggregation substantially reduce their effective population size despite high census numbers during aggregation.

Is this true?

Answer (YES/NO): NO